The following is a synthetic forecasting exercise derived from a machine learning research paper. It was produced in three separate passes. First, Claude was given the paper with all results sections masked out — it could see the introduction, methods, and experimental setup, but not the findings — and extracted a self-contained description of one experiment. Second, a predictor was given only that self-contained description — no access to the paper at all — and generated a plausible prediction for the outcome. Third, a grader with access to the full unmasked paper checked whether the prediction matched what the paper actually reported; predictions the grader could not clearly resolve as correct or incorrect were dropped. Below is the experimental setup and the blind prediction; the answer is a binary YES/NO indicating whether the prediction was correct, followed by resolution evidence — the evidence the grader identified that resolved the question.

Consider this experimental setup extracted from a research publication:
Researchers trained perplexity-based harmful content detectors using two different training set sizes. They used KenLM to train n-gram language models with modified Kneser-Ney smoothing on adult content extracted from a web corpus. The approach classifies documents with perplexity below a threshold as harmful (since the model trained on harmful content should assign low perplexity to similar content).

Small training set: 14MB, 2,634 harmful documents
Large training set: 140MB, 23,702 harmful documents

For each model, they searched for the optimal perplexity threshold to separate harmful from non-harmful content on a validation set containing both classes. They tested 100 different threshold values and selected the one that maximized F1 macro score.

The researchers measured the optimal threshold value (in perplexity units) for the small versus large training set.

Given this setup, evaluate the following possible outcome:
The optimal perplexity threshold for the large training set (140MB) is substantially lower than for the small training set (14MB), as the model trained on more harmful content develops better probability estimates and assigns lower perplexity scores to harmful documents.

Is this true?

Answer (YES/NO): YES